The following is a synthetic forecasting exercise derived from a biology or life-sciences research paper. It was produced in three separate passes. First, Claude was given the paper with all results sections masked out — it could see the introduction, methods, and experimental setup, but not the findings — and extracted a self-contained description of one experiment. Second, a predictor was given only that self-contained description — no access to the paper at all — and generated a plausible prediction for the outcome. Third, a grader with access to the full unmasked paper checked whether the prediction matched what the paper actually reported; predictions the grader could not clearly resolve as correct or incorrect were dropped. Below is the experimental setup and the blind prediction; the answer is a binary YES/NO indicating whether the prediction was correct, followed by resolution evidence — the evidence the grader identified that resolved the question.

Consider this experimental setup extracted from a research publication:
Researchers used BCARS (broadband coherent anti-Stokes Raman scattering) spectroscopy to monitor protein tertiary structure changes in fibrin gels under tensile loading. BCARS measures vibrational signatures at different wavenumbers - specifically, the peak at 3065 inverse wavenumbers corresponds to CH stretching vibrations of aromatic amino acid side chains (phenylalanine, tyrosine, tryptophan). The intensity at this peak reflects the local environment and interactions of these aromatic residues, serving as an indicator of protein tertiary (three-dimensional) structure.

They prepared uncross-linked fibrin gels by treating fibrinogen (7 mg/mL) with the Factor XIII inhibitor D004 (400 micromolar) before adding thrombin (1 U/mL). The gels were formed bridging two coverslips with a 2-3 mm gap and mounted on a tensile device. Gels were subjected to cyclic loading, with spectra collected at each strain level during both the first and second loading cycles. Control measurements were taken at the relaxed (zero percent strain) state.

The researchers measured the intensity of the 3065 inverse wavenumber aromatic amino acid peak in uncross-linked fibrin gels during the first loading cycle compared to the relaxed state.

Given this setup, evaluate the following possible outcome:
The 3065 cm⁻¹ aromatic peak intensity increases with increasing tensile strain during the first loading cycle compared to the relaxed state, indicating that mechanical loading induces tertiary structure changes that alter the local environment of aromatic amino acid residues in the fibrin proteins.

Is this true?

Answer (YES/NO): NO